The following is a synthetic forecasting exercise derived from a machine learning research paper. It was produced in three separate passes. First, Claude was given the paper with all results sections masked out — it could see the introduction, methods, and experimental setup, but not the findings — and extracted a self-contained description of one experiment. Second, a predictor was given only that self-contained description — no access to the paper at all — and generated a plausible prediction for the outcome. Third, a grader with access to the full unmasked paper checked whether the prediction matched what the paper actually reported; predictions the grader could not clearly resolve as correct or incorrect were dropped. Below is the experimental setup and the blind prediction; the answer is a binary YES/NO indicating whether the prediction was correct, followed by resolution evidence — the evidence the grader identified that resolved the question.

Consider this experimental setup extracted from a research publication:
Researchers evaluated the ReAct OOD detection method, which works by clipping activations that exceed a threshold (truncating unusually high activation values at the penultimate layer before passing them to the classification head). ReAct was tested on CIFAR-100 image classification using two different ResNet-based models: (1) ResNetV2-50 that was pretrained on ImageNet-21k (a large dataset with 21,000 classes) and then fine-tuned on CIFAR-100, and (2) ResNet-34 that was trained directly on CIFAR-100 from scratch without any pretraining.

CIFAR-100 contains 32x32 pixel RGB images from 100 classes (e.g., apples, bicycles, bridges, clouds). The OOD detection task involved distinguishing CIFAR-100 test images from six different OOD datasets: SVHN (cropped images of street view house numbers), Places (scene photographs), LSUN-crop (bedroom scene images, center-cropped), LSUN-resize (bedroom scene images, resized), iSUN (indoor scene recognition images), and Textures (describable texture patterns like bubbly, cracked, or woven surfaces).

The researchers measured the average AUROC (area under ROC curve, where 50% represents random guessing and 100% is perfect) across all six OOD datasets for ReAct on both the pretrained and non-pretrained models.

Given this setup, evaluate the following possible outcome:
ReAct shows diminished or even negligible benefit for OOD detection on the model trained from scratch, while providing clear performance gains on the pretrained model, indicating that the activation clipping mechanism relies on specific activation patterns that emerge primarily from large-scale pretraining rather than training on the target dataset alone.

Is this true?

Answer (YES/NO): YES